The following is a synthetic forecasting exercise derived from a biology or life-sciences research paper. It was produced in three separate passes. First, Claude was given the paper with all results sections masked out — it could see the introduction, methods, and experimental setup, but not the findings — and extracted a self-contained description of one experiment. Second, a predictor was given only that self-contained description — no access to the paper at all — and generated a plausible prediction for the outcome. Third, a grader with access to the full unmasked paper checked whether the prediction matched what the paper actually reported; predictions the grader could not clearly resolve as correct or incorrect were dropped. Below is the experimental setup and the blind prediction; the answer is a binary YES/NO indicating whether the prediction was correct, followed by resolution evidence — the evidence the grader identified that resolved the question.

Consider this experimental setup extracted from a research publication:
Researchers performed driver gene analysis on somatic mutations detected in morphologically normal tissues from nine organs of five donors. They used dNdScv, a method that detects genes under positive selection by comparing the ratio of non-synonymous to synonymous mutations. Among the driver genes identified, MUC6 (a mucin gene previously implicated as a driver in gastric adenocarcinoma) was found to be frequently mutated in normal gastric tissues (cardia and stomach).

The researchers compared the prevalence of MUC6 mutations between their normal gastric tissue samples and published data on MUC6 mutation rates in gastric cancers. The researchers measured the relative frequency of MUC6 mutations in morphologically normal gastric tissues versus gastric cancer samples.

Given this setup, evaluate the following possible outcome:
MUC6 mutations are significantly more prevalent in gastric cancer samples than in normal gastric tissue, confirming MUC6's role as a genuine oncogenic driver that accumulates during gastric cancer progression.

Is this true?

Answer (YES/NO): NO